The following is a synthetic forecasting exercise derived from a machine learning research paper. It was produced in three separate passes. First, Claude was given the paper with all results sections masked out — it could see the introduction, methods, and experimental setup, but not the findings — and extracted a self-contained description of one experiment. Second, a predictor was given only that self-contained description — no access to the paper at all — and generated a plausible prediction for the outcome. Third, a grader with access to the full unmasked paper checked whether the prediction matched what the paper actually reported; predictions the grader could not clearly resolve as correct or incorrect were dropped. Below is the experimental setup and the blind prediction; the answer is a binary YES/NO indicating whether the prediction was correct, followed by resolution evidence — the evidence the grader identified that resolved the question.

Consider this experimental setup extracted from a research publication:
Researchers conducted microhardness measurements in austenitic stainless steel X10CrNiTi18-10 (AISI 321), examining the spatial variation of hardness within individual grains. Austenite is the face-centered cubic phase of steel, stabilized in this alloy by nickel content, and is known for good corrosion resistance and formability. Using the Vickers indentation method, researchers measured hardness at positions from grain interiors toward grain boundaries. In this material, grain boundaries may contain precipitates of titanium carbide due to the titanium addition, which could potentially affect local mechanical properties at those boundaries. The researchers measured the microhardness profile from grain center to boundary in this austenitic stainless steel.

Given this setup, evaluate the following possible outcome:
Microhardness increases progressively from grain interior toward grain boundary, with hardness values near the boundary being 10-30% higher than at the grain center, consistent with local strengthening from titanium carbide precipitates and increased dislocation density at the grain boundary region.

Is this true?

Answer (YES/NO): NO